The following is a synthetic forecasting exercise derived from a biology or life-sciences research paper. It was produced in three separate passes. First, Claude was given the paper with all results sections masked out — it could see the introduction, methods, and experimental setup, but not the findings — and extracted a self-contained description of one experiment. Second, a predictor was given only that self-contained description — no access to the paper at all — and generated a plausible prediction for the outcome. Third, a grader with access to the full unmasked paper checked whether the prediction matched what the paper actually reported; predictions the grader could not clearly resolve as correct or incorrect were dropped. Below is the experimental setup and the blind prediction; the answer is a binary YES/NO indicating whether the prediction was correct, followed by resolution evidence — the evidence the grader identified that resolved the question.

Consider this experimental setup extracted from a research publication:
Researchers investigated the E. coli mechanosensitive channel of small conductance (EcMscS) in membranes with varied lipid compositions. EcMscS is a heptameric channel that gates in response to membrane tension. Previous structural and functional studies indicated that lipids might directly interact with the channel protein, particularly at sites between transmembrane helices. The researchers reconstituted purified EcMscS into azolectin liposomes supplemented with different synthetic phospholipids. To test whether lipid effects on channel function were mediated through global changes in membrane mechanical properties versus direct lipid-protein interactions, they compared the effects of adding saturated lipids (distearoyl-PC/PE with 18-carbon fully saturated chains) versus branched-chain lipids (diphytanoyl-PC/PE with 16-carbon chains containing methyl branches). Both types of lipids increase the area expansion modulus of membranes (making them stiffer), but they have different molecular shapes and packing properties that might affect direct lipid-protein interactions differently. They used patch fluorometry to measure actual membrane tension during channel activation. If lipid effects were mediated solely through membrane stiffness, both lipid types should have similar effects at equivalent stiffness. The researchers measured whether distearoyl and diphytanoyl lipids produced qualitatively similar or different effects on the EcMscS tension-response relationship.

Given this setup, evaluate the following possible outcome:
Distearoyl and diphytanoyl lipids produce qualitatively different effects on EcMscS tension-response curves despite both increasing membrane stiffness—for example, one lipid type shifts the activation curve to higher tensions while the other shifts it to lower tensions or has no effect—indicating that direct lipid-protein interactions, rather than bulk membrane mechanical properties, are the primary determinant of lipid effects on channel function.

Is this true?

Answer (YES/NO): NO